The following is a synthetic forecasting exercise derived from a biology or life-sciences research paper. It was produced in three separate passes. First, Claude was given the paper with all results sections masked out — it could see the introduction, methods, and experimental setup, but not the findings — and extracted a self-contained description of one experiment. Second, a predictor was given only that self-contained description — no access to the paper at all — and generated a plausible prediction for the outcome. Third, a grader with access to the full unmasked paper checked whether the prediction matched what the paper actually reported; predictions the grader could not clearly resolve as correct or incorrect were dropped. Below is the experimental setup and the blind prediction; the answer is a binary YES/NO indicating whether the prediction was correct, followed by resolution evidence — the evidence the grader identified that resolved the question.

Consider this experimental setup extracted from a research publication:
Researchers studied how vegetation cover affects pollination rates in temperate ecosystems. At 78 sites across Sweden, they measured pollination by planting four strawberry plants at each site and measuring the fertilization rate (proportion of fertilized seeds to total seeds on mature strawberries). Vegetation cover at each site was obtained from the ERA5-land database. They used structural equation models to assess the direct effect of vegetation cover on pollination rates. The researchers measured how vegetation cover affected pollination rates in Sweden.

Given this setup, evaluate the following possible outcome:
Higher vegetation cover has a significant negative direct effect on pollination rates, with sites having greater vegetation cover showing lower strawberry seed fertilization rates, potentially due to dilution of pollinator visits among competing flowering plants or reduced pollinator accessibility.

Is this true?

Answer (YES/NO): YES